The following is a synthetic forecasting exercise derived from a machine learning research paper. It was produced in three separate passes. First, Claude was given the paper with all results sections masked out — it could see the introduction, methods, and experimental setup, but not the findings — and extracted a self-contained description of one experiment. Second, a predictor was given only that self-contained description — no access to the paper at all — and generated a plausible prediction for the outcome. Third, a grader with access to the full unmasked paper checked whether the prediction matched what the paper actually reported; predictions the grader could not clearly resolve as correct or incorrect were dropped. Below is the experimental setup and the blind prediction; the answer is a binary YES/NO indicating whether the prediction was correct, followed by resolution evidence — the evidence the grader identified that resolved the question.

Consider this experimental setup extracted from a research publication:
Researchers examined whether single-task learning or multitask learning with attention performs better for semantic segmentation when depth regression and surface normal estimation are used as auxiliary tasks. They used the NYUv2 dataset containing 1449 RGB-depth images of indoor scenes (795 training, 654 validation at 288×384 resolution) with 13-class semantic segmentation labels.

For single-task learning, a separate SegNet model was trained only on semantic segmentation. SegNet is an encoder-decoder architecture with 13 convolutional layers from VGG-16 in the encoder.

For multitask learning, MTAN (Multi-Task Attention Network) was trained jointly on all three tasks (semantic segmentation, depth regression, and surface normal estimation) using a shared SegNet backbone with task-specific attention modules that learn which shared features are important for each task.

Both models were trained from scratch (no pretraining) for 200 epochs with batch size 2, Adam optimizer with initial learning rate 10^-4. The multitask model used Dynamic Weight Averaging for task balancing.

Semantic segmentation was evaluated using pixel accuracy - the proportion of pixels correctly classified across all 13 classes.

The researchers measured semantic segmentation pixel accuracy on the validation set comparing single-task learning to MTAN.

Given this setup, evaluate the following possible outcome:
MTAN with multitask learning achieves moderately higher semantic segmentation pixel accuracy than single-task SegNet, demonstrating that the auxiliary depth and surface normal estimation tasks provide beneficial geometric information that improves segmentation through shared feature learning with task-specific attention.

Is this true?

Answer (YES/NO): YES